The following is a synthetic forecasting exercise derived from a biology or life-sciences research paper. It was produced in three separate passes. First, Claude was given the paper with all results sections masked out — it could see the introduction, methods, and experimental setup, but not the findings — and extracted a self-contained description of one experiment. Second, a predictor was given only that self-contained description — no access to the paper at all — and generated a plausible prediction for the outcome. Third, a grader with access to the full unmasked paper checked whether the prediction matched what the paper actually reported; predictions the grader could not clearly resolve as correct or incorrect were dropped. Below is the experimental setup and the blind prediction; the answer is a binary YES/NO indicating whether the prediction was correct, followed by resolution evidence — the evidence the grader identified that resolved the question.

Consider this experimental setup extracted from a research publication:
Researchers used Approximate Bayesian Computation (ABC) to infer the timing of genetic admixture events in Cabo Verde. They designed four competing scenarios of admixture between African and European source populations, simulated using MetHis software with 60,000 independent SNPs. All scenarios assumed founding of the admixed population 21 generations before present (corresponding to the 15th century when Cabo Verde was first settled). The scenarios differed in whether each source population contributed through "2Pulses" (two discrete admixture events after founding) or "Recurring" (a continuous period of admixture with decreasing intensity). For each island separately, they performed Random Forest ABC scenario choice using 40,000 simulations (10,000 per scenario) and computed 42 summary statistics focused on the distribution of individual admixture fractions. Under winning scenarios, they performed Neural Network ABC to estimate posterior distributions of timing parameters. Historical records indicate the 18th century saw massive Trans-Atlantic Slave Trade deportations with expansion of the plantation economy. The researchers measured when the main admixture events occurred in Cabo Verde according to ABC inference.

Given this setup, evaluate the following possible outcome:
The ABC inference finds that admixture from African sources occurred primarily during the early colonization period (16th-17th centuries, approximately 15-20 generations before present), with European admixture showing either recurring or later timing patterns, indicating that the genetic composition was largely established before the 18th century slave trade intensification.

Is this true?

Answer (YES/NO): NO